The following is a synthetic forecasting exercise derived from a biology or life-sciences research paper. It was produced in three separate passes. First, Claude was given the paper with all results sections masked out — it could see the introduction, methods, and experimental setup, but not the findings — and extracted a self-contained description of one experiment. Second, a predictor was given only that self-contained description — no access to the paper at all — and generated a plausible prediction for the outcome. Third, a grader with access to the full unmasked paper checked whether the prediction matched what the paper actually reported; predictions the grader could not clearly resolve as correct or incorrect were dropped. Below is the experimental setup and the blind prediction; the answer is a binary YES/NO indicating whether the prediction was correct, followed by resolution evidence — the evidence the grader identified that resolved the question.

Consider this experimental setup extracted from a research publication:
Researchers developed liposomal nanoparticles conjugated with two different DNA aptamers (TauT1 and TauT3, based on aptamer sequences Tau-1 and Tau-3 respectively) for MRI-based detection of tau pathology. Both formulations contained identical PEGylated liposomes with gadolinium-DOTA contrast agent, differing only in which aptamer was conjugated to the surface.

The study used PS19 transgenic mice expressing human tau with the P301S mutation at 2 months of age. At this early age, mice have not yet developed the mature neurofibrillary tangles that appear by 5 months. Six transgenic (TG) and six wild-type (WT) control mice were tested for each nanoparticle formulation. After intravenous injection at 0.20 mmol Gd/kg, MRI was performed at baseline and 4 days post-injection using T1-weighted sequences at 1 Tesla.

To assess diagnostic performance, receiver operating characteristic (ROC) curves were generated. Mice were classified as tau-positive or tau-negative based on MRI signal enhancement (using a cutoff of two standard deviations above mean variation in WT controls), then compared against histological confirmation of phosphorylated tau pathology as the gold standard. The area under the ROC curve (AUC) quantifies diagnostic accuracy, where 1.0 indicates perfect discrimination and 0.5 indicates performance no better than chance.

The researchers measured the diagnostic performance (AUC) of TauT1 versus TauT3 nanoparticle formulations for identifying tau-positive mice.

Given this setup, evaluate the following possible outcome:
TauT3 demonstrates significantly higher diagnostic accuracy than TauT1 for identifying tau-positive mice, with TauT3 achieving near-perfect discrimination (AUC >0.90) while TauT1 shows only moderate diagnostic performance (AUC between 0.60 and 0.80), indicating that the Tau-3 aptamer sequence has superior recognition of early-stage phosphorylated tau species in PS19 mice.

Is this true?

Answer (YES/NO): NO